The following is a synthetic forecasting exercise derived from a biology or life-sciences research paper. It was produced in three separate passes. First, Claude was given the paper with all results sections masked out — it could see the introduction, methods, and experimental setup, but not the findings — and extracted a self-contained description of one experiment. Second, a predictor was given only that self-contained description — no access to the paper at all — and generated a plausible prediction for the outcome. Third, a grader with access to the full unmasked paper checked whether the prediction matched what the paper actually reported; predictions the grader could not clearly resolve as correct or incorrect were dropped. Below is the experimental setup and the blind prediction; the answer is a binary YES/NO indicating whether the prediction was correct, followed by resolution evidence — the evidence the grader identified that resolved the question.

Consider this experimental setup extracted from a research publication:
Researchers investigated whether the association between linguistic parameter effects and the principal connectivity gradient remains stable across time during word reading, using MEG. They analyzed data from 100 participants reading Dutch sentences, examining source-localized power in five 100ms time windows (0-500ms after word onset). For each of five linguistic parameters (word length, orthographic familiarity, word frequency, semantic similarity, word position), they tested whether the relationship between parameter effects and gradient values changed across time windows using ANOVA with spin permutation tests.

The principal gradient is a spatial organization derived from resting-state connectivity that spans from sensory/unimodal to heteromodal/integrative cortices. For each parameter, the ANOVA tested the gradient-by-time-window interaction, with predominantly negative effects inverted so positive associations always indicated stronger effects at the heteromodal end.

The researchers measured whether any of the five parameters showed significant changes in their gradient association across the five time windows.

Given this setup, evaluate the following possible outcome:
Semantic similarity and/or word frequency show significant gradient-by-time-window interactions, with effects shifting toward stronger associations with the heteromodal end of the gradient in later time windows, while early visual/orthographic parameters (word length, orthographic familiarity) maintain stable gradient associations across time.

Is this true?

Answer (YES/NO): NO